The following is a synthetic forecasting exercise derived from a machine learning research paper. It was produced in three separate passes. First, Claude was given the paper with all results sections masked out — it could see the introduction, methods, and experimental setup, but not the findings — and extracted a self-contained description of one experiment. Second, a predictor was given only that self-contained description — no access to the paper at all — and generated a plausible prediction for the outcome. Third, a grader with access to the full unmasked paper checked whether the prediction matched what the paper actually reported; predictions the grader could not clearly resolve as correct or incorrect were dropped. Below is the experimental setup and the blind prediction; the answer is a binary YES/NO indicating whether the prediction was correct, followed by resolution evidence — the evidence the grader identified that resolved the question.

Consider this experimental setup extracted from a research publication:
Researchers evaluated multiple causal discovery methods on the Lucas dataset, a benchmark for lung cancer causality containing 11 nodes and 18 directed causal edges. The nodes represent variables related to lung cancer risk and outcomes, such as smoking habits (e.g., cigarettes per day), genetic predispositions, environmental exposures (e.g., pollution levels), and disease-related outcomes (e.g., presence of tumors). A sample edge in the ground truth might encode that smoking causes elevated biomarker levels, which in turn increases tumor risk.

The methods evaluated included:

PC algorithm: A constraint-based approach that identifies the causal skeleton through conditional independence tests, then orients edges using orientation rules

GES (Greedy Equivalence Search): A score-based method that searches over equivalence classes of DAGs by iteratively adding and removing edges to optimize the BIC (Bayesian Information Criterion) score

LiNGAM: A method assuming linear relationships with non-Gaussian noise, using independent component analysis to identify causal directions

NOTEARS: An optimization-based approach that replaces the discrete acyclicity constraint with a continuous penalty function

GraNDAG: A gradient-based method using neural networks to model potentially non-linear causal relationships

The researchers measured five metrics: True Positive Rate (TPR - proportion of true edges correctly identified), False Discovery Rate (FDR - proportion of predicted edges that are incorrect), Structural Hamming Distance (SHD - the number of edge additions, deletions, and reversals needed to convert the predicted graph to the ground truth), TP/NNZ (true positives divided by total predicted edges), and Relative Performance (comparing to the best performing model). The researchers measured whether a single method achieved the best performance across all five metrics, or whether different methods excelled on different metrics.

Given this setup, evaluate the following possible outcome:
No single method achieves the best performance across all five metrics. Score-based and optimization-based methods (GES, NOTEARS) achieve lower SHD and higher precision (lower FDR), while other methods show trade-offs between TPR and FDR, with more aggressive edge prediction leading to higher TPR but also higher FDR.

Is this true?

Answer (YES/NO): NO